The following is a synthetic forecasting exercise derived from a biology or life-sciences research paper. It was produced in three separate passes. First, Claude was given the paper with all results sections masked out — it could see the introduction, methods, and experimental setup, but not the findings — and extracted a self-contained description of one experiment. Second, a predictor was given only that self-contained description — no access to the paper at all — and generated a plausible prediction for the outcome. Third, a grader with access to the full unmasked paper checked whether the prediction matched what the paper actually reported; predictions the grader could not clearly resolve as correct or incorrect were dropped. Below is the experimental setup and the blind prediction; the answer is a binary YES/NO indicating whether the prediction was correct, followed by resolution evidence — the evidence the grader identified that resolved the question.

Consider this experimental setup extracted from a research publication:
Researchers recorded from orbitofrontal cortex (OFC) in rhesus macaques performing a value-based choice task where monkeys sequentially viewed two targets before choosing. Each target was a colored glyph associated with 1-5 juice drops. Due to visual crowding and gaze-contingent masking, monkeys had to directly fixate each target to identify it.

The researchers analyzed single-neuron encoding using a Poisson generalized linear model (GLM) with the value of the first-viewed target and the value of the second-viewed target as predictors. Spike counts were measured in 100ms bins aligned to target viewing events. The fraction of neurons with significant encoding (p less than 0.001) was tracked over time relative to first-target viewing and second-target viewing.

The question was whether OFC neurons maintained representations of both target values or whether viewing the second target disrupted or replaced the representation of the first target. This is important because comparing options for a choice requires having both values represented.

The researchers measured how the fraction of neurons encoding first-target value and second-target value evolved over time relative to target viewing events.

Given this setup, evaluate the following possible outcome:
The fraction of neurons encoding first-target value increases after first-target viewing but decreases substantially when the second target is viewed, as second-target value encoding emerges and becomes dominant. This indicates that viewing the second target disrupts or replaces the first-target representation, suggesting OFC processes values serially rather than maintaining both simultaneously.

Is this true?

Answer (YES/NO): NO